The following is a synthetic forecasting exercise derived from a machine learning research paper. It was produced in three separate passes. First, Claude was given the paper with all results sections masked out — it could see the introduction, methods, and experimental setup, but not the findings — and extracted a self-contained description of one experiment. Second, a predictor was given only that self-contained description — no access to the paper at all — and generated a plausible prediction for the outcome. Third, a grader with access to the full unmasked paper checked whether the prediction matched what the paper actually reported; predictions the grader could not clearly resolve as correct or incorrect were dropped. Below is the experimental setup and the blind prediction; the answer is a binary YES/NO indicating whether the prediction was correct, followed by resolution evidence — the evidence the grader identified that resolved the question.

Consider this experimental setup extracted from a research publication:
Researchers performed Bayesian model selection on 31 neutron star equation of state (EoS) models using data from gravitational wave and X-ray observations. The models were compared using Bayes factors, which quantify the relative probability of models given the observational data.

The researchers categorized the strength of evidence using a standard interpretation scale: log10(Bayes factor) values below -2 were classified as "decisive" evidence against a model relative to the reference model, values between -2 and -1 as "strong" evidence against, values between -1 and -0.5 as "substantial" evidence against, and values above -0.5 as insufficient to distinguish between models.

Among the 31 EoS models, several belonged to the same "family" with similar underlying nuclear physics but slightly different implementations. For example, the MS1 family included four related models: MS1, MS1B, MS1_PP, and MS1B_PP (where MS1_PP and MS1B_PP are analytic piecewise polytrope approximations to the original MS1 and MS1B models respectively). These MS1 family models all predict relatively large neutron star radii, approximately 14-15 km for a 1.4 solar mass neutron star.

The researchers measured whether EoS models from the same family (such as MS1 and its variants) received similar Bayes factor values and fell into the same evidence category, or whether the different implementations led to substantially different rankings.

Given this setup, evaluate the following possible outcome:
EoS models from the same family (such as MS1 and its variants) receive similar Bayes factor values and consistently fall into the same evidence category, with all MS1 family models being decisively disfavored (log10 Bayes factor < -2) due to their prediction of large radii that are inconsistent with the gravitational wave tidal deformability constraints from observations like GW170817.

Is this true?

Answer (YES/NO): YES